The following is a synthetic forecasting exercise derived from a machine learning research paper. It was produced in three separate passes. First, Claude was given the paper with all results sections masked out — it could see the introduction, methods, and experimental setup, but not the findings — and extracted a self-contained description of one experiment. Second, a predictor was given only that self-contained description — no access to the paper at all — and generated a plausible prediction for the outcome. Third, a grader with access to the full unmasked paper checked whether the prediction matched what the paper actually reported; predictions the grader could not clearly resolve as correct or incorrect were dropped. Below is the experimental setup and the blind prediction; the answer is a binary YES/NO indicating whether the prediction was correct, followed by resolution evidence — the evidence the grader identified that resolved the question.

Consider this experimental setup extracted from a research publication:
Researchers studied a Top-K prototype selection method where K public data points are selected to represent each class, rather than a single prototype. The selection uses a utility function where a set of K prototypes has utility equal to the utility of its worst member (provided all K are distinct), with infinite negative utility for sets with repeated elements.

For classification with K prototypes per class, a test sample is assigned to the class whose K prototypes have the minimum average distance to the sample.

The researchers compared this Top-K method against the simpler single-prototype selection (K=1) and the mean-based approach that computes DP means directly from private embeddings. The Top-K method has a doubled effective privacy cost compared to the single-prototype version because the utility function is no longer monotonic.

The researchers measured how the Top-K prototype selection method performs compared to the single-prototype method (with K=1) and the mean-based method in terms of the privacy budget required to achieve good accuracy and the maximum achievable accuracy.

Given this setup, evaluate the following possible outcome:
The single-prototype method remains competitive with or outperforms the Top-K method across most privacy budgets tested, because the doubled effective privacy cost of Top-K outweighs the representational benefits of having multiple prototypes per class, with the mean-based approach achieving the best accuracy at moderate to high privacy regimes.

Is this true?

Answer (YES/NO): NO